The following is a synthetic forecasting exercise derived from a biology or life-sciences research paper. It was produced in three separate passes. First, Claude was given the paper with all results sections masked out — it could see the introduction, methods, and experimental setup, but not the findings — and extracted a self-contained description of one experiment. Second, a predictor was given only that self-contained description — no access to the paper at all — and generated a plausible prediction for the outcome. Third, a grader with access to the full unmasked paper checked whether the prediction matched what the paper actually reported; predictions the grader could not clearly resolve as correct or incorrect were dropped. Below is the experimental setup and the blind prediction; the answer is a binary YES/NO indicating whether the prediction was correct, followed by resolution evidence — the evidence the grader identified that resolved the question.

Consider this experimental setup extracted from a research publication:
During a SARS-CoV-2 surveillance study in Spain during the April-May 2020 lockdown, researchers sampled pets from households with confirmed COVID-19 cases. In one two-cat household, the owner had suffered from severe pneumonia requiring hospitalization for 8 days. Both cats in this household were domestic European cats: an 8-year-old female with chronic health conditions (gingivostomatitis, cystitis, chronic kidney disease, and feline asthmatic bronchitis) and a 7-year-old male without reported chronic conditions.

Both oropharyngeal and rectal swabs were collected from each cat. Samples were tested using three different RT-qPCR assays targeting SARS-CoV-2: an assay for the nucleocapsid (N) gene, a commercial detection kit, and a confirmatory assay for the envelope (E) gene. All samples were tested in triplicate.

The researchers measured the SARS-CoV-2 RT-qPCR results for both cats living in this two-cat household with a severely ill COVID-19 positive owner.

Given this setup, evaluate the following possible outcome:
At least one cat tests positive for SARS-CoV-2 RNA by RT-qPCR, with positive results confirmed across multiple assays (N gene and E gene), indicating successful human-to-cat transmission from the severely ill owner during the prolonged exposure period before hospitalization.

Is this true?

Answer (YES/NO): YES